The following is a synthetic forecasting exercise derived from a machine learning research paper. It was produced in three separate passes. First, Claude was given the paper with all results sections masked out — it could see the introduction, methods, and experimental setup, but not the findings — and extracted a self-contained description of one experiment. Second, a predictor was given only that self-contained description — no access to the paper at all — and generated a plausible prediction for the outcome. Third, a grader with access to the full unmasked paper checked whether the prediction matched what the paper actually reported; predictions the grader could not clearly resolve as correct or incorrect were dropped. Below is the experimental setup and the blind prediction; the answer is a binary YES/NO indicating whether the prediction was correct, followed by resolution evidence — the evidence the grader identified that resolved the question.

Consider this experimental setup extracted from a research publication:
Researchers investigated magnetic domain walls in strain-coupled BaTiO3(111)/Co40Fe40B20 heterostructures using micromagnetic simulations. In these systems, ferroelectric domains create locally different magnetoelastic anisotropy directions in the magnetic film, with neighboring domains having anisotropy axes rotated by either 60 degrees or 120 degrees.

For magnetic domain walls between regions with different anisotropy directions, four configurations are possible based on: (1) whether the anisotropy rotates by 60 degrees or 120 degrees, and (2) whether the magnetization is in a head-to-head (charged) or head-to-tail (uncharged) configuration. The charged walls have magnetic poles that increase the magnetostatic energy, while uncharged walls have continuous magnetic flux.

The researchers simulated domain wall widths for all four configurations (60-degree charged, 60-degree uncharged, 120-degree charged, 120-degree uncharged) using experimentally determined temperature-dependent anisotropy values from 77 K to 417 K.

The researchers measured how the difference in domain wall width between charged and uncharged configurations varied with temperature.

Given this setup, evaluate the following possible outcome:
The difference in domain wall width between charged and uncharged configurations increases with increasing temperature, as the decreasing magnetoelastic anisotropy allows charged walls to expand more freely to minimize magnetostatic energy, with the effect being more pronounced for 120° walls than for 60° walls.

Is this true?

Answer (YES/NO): NO